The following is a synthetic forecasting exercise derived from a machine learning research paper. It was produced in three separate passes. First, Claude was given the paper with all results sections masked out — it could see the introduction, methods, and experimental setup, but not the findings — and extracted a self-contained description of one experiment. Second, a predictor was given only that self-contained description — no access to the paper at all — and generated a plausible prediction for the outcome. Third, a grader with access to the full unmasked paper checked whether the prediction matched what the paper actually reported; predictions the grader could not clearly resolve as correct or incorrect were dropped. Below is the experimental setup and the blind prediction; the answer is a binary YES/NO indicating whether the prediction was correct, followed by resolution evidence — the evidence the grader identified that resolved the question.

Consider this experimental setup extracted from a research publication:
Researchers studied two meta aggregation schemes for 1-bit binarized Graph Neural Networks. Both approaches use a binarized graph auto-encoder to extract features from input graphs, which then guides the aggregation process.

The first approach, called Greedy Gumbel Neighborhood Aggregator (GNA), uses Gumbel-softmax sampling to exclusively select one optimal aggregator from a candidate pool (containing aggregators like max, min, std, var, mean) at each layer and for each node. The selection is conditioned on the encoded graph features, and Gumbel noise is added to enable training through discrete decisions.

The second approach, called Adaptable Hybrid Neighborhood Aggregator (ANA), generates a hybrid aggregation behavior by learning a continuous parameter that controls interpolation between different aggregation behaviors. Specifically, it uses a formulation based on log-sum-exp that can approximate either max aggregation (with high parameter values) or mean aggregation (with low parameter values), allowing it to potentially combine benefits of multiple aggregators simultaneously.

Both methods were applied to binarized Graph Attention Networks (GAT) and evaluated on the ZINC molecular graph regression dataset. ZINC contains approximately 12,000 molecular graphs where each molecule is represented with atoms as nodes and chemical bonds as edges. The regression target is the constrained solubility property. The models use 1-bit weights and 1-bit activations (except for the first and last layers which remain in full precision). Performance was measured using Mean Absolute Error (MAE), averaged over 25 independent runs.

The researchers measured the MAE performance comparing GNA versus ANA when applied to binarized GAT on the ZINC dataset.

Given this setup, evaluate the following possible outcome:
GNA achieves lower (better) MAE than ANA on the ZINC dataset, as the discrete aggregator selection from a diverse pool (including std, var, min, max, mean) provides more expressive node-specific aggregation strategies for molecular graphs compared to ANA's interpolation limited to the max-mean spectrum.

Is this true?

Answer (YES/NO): NO